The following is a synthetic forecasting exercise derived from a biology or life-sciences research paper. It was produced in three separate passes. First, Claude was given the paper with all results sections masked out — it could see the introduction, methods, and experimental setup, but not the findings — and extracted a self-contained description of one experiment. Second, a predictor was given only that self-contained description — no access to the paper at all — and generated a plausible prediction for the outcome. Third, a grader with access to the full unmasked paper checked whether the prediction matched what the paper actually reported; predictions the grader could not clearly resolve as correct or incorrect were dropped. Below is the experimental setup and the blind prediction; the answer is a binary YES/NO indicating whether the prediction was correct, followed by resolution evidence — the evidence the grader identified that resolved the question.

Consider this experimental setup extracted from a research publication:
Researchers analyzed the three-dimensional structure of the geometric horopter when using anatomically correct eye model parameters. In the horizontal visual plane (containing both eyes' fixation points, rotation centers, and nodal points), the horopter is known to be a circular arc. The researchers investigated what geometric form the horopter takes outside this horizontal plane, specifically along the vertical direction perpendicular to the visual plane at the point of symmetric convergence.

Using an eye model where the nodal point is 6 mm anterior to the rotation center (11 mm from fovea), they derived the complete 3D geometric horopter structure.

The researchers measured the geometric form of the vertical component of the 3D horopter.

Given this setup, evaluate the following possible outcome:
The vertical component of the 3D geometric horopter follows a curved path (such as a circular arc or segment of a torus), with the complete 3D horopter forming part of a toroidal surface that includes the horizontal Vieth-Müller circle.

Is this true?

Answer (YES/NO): NO